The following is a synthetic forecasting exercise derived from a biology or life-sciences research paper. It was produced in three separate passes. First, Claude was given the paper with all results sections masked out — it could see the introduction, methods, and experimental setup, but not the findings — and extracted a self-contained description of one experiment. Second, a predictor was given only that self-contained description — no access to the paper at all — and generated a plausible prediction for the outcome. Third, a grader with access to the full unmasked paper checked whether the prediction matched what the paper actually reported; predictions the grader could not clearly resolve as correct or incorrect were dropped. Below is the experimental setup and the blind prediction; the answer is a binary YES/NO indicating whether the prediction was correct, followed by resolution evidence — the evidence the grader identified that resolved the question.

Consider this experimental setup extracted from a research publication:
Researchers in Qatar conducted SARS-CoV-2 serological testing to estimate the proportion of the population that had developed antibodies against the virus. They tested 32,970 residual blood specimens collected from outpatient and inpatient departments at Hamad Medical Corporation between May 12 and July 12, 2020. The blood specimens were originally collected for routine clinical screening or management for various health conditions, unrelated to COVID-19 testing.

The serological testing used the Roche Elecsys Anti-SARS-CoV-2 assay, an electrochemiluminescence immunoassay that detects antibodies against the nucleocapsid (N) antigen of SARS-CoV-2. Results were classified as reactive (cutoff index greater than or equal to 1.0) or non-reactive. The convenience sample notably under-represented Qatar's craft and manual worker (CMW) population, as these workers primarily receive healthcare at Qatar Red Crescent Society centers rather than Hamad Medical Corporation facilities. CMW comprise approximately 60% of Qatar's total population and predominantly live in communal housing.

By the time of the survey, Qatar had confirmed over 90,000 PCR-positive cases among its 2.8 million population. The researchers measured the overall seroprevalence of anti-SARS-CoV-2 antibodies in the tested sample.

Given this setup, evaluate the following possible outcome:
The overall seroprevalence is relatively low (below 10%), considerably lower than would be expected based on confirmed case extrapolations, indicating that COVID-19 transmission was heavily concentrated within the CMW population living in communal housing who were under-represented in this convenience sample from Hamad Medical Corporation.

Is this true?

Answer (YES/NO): NO